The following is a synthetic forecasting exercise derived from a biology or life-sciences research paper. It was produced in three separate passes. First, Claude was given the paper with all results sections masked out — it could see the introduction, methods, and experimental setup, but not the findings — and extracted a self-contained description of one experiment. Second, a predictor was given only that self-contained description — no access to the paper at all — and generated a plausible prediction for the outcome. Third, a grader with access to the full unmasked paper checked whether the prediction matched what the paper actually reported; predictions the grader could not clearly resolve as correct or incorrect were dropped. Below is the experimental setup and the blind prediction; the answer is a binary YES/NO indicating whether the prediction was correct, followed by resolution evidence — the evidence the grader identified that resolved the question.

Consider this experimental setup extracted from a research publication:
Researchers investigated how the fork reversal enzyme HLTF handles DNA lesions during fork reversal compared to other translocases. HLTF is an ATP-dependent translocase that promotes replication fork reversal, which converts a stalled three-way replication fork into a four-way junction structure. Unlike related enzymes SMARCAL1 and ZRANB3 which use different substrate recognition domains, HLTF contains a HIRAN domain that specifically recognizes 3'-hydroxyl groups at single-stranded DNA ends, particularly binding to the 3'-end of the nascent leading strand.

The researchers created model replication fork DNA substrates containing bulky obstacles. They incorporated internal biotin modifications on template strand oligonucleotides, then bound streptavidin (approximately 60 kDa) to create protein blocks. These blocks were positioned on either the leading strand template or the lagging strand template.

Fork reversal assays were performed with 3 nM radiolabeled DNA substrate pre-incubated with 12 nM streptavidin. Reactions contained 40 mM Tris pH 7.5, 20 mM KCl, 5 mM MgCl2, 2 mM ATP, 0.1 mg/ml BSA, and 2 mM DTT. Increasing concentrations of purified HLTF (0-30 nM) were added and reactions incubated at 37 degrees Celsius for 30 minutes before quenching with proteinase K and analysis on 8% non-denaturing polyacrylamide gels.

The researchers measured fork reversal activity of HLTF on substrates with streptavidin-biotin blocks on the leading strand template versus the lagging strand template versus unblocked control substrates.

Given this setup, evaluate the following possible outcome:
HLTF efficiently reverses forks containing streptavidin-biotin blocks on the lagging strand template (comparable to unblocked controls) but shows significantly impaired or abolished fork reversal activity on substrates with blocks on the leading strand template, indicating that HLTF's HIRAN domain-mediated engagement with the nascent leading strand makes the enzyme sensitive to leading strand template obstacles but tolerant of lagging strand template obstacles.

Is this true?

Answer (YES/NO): NO